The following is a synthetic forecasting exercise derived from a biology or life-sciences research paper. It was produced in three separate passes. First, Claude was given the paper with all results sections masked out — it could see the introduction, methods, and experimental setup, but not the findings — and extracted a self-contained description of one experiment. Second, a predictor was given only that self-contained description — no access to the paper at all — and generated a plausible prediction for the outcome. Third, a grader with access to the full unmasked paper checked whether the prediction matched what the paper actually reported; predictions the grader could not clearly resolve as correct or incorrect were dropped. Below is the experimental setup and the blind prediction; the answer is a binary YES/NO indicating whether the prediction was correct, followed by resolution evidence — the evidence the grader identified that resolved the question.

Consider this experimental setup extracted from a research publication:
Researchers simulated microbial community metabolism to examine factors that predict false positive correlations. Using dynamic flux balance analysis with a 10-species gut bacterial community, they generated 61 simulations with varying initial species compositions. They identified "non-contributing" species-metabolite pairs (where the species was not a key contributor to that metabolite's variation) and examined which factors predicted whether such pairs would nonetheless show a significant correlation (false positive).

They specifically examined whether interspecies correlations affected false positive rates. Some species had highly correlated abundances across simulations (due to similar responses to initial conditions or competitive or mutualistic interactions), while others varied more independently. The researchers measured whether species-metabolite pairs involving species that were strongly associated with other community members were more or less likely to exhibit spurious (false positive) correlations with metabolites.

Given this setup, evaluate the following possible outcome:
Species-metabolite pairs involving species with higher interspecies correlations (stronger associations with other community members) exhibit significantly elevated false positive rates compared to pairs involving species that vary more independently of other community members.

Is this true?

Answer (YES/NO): YES